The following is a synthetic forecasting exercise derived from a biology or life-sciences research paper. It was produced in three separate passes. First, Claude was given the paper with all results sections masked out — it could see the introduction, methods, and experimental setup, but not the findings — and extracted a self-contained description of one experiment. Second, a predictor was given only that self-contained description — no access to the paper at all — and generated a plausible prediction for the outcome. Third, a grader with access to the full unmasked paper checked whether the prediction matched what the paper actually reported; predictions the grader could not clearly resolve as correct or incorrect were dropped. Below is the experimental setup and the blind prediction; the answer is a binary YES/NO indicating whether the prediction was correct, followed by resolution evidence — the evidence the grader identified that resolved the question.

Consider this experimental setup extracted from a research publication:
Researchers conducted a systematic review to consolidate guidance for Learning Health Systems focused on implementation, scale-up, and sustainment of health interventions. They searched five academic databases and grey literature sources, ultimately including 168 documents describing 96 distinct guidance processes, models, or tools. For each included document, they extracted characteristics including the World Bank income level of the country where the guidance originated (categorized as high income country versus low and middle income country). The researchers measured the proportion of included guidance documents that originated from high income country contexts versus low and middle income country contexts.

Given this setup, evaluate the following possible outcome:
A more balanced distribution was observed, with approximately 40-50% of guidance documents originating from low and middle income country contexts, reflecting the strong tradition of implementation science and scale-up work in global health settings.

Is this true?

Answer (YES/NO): NO